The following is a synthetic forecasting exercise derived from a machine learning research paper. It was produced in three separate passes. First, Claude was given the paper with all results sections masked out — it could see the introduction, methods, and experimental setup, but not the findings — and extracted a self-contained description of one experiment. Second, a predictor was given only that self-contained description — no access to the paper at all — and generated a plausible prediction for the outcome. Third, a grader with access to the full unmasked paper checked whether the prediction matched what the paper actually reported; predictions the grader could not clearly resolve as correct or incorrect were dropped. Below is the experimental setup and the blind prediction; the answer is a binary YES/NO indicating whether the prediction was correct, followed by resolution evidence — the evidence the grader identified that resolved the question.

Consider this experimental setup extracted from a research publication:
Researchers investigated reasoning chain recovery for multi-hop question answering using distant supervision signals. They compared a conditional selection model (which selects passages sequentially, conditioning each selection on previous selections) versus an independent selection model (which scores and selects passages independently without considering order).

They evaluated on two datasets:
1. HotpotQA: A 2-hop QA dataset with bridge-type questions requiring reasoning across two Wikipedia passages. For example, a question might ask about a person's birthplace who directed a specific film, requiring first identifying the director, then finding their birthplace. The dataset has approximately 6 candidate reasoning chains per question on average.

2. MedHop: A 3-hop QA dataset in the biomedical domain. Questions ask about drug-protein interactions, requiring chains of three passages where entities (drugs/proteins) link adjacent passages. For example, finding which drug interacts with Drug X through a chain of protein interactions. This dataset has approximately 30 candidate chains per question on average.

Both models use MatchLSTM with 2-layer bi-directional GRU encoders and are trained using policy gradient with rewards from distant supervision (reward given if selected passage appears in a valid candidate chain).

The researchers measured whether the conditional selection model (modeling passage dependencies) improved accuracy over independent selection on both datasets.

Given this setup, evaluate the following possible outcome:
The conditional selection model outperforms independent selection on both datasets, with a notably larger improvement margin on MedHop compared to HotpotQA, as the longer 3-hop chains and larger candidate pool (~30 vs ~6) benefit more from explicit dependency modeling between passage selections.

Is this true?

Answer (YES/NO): NO